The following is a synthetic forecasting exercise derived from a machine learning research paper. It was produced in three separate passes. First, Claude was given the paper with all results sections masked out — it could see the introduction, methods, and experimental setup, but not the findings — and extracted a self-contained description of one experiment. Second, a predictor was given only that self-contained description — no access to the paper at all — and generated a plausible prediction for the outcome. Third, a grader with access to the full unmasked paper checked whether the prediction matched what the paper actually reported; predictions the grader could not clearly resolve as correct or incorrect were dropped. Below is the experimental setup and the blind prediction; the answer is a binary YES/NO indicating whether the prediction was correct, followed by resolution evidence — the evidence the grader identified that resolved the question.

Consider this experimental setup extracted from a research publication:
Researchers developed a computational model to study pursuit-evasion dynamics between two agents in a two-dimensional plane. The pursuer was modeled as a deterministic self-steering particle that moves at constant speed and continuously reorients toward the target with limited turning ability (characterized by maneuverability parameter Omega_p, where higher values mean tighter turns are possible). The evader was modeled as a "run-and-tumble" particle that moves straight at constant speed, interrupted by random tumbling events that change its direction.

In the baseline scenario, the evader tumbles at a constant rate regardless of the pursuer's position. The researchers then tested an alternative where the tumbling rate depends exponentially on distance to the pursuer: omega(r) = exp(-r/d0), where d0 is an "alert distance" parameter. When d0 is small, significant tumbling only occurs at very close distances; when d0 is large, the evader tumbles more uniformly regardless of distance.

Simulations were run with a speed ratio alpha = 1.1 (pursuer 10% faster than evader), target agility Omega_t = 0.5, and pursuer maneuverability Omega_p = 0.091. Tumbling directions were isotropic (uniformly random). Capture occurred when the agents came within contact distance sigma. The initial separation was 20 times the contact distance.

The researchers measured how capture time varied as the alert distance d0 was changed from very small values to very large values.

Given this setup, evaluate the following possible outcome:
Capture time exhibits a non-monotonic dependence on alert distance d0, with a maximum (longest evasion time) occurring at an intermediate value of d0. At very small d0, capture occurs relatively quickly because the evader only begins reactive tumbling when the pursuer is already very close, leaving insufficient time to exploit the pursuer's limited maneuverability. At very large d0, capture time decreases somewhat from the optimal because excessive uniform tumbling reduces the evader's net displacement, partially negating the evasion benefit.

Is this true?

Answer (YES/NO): YES